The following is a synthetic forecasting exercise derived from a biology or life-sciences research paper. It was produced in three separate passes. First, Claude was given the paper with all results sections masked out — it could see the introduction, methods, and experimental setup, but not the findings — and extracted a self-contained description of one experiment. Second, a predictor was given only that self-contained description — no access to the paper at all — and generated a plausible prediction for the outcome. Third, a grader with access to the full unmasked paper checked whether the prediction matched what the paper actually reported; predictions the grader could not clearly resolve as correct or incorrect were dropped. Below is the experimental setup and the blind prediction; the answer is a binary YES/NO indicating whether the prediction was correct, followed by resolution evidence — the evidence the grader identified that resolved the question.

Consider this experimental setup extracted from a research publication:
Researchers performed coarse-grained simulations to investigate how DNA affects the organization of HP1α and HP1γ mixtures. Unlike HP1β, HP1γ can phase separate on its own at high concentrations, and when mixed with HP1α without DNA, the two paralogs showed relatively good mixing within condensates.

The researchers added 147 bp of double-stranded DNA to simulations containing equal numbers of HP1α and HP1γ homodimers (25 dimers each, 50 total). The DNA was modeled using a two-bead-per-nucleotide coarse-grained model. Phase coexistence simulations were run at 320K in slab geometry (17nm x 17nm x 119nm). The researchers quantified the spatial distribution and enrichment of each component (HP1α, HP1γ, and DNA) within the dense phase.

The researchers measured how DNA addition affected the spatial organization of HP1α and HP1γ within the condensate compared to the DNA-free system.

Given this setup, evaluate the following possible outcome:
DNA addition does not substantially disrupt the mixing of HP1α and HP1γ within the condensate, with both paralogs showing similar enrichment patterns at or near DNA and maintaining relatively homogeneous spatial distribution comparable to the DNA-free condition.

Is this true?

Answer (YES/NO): NO